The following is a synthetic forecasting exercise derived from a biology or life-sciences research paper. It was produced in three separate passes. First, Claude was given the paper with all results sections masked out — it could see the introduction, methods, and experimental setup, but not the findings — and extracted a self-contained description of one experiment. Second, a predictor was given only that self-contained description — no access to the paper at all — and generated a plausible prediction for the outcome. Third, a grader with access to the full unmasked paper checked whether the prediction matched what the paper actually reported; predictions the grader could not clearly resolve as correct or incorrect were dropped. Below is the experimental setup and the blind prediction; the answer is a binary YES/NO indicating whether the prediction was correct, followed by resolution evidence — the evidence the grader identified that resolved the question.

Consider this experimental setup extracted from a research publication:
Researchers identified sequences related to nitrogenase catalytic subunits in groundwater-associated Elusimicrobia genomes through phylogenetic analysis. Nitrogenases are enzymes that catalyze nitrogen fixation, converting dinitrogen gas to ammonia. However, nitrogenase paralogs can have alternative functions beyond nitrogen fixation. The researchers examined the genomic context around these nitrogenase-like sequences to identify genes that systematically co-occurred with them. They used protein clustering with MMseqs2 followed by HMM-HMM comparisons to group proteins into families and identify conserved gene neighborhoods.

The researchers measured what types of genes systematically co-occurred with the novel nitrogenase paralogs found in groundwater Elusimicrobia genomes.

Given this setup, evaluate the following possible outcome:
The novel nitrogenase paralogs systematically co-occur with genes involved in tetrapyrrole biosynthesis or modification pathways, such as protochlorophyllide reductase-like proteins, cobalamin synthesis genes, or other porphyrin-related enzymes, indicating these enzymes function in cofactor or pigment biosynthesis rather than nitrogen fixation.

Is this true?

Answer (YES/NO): NO